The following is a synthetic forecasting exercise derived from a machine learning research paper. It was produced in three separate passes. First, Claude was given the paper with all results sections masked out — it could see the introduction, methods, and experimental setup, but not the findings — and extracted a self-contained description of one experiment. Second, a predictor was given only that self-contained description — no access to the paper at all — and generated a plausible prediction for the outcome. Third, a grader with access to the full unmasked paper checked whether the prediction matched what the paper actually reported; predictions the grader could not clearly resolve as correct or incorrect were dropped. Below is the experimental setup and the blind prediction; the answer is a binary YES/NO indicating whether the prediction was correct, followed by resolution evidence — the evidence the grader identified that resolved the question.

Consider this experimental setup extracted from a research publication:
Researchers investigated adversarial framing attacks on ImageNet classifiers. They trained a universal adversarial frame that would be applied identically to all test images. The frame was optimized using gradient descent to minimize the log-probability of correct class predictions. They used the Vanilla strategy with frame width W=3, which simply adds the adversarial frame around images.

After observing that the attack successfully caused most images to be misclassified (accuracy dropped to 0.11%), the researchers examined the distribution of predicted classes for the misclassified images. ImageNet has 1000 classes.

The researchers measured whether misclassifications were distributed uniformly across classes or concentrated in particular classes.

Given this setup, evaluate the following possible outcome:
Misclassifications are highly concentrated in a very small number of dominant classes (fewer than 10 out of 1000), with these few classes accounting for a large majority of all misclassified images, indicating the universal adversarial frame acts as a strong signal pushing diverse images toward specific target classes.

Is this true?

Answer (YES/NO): YES